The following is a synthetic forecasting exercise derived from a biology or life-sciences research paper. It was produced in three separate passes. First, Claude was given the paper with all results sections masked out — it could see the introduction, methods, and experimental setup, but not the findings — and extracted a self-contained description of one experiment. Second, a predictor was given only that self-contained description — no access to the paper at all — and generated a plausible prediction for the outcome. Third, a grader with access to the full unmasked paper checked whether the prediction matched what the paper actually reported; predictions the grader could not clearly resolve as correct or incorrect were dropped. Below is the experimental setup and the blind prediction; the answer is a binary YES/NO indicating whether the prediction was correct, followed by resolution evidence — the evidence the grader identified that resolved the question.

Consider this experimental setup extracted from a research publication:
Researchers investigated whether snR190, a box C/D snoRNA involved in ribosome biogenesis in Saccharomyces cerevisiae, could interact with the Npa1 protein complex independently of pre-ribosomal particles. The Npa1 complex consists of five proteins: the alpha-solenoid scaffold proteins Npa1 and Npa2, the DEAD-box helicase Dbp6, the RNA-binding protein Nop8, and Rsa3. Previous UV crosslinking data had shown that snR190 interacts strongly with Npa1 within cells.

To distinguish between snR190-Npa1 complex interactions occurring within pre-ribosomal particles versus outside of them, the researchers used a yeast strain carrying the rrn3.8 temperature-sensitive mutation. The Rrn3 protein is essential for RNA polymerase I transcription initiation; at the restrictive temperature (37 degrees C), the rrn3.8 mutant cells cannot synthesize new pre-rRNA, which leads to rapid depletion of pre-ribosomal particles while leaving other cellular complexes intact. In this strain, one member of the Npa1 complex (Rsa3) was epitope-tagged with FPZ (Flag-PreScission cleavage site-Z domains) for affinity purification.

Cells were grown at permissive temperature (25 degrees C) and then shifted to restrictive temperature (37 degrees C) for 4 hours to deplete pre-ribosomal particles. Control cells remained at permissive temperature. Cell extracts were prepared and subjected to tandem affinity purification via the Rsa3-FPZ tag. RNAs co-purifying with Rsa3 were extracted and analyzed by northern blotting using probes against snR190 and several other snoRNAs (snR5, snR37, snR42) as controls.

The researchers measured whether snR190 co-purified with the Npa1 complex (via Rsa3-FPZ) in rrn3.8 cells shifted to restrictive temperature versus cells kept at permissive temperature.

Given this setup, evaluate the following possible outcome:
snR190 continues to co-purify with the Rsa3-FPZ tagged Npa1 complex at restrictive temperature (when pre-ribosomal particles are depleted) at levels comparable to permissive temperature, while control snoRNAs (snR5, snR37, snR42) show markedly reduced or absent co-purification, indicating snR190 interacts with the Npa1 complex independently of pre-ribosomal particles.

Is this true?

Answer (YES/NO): YES